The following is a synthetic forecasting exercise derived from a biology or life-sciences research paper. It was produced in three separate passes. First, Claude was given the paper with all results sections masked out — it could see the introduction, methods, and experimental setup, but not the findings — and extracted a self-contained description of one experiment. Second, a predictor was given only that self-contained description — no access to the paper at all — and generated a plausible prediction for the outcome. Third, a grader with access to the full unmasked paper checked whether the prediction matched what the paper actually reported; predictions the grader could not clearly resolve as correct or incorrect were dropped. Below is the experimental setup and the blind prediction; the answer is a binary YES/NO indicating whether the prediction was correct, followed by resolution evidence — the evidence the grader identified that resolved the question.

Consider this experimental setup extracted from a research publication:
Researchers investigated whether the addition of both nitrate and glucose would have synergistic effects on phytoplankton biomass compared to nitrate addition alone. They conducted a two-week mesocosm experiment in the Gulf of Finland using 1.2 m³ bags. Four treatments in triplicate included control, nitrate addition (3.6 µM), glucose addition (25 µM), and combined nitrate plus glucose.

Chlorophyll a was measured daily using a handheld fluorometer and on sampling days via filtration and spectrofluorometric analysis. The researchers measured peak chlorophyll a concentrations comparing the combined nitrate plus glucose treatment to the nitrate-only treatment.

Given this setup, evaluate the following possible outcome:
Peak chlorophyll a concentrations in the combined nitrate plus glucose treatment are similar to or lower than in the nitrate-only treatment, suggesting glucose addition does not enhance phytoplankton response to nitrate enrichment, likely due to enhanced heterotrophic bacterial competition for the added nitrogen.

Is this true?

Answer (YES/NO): YES